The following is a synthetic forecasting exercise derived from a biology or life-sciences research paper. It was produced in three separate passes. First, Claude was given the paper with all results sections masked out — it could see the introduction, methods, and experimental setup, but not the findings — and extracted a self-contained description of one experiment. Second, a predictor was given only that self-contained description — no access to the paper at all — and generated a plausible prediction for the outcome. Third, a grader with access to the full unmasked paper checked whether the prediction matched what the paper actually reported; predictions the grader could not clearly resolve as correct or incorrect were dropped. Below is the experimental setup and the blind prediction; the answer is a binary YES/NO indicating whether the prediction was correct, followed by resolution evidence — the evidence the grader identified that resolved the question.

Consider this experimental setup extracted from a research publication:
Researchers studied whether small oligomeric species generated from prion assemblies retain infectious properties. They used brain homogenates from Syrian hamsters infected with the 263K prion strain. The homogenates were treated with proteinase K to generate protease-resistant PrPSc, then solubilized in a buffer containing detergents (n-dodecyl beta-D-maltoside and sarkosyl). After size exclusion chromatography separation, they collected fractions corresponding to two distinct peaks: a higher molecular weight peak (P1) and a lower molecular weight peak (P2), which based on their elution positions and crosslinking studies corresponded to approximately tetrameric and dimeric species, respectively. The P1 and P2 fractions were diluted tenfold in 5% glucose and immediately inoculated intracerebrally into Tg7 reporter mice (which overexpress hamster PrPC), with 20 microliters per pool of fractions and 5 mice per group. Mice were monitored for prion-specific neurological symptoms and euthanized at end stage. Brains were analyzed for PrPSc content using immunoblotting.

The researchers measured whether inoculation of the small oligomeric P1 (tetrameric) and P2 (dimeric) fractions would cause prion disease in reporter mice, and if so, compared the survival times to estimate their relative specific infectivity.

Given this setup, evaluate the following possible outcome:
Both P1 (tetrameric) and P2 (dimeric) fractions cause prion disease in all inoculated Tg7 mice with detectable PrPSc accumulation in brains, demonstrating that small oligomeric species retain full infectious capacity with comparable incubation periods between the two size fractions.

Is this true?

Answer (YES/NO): NO